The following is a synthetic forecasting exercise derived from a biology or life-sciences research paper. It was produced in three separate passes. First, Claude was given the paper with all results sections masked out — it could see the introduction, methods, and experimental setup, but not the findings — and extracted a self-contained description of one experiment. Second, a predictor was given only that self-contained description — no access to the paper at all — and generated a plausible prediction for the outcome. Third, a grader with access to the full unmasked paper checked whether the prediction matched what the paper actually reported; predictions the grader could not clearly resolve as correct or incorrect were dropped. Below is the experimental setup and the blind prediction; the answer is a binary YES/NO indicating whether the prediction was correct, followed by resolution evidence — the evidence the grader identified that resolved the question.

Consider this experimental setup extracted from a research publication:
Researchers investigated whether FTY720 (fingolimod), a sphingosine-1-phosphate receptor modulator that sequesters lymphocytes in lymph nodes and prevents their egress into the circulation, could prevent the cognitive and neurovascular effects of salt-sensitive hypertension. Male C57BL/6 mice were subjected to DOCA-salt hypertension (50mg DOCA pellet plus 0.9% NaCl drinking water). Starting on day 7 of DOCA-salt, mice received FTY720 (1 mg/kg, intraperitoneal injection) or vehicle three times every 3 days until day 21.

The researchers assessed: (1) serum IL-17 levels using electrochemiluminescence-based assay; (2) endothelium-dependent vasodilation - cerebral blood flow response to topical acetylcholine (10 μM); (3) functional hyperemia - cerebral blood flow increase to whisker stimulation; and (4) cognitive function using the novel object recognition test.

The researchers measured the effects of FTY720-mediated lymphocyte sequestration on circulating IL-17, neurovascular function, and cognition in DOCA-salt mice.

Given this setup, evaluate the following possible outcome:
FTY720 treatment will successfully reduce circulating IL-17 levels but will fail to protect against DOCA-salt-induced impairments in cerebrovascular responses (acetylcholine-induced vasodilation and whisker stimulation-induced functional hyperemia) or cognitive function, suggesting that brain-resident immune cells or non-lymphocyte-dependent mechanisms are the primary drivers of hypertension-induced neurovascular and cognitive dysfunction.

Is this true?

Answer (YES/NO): NO